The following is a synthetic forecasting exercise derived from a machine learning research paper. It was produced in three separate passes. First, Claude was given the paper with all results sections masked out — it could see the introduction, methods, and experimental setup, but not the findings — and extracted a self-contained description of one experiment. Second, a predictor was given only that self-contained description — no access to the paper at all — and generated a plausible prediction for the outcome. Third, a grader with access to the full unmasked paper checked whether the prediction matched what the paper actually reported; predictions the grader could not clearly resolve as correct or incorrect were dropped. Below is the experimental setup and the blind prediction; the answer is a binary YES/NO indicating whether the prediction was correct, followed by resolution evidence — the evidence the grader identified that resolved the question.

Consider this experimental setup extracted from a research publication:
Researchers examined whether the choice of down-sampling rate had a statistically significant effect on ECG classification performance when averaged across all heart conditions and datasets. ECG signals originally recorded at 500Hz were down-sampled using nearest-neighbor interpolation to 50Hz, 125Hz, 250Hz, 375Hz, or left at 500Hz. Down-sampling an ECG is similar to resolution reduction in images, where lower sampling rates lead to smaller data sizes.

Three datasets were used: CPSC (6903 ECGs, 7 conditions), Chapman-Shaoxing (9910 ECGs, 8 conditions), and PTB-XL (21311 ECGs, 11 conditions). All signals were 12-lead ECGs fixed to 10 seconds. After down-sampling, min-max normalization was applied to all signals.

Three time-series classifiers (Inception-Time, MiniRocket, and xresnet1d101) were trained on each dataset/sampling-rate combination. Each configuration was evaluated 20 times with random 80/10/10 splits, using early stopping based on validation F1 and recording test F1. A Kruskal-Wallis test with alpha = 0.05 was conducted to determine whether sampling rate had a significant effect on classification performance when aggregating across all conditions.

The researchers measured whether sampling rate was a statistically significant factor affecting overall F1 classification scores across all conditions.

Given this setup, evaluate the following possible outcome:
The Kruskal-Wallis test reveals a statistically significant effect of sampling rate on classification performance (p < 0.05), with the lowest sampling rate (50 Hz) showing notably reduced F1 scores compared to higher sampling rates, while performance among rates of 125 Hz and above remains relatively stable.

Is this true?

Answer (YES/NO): NO